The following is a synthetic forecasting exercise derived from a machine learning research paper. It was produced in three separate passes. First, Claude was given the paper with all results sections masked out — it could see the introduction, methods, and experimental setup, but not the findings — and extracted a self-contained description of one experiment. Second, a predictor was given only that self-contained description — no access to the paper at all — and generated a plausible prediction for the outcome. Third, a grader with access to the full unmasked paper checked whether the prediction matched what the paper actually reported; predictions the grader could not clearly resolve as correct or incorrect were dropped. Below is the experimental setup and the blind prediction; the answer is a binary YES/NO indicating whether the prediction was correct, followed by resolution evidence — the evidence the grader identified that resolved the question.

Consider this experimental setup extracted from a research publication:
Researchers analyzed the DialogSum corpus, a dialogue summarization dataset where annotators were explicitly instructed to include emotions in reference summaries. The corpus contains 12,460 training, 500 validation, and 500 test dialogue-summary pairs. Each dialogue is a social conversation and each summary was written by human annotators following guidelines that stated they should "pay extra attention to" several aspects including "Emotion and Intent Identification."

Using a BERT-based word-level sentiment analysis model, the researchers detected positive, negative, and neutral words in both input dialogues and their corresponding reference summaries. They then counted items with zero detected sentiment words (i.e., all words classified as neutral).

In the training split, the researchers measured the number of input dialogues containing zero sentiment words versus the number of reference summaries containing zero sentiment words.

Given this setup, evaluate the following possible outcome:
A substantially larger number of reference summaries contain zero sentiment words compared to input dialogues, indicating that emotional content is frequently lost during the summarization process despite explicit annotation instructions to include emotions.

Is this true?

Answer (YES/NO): YES